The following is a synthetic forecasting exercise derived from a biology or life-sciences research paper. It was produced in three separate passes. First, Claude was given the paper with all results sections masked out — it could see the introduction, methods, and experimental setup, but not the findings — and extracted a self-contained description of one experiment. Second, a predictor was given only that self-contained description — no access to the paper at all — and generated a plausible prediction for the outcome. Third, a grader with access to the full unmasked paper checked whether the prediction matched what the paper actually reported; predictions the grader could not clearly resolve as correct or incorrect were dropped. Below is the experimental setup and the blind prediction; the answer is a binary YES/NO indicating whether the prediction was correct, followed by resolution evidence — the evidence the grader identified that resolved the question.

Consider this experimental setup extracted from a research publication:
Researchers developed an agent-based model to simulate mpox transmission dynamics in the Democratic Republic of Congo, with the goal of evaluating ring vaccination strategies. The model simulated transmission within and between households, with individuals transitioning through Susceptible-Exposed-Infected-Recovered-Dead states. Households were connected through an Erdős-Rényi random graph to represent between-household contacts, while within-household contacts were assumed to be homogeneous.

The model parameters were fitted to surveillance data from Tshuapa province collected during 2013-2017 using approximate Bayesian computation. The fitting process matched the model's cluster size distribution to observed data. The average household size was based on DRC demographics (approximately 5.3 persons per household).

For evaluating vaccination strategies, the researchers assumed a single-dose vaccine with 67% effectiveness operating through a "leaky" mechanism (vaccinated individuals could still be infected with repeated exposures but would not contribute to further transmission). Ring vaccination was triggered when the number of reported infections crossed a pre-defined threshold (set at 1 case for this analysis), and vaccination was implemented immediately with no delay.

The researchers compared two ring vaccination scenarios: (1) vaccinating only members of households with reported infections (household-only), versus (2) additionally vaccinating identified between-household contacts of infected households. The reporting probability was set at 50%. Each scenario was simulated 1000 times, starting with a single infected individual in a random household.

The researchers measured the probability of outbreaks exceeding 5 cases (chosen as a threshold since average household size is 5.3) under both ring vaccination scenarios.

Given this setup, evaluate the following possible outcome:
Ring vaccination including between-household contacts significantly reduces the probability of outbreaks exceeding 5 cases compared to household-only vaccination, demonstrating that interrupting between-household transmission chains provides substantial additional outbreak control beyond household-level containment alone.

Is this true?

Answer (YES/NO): YES